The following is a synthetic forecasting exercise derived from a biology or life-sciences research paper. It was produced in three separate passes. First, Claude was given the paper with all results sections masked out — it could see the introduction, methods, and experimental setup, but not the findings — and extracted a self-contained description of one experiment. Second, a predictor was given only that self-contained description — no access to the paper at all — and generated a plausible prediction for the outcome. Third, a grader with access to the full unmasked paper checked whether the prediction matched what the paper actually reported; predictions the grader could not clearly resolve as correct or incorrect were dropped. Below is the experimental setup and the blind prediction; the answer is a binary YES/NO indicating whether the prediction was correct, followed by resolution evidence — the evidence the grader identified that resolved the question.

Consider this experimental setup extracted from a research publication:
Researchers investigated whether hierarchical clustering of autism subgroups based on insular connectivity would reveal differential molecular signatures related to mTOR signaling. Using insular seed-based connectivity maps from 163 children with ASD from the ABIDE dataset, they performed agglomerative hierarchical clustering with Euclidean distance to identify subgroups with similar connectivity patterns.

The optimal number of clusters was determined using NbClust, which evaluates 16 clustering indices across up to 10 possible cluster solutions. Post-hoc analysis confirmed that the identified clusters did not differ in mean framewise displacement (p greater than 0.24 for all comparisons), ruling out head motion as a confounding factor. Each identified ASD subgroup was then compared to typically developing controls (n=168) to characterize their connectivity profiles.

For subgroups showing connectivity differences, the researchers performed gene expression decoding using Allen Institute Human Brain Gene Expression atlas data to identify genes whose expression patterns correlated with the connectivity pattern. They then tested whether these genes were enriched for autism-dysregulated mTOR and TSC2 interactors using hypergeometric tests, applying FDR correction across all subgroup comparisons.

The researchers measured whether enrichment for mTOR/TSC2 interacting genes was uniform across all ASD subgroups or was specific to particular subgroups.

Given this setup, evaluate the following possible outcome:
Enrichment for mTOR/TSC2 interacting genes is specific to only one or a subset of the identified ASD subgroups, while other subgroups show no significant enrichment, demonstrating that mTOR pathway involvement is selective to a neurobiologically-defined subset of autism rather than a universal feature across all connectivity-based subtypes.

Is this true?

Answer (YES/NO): YES